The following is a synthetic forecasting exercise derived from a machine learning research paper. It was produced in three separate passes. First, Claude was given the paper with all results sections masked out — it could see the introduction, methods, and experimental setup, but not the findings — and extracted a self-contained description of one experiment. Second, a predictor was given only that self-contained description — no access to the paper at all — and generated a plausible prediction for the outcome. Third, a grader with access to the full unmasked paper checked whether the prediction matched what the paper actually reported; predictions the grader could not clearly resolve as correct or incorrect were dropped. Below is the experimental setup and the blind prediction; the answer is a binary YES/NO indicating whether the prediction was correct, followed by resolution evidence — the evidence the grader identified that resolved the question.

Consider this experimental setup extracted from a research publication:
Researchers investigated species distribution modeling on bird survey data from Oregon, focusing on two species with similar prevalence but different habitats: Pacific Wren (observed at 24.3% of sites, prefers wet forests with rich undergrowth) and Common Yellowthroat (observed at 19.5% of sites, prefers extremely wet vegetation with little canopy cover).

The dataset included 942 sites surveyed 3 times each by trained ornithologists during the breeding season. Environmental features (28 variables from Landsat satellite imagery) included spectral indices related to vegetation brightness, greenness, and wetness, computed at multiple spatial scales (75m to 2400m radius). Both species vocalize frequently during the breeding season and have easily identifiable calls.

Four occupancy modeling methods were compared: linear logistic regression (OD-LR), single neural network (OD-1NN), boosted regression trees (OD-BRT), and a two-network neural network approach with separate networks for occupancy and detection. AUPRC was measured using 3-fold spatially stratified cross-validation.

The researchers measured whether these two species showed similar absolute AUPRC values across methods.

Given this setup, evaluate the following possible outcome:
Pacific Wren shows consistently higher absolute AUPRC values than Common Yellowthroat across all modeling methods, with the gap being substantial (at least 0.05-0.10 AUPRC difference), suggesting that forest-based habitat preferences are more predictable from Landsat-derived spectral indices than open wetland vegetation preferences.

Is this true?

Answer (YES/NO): YES